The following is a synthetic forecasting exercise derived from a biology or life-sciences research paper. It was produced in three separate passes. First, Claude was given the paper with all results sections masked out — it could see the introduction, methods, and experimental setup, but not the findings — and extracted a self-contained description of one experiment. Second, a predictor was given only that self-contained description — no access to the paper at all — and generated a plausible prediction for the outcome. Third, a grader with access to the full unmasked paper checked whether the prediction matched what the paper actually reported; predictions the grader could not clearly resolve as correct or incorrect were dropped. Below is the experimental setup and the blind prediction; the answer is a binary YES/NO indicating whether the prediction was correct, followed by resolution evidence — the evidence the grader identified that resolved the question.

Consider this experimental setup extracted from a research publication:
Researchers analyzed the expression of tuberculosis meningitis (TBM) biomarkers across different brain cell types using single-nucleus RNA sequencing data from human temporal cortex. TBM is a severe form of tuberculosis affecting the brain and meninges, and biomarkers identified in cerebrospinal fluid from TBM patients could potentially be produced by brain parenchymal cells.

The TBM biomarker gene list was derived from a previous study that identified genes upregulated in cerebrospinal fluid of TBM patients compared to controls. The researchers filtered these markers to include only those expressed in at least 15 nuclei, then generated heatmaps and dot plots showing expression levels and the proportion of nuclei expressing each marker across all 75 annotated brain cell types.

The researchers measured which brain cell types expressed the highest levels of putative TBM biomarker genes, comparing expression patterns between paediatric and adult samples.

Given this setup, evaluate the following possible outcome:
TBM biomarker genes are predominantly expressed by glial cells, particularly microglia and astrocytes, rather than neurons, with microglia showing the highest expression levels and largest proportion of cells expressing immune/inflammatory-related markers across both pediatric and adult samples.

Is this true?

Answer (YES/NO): NO